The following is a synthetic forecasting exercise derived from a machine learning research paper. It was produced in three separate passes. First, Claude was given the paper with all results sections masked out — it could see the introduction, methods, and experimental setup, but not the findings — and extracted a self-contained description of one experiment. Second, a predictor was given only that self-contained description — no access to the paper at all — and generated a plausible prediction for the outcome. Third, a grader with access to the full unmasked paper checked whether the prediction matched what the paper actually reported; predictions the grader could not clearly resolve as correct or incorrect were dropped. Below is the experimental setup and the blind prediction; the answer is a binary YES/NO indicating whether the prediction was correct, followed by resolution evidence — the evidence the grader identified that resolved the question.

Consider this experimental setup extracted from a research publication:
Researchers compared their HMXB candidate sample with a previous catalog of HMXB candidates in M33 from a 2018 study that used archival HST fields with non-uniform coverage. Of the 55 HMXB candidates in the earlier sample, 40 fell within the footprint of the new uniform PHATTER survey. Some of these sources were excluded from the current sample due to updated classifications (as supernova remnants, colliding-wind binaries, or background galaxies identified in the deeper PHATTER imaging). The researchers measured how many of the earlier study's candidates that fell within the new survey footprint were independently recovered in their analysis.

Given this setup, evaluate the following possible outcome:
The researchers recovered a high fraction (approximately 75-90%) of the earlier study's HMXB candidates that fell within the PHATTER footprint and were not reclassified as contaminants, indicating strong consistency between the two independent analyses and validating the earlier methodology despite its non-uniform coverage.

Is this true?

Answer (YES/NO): YES